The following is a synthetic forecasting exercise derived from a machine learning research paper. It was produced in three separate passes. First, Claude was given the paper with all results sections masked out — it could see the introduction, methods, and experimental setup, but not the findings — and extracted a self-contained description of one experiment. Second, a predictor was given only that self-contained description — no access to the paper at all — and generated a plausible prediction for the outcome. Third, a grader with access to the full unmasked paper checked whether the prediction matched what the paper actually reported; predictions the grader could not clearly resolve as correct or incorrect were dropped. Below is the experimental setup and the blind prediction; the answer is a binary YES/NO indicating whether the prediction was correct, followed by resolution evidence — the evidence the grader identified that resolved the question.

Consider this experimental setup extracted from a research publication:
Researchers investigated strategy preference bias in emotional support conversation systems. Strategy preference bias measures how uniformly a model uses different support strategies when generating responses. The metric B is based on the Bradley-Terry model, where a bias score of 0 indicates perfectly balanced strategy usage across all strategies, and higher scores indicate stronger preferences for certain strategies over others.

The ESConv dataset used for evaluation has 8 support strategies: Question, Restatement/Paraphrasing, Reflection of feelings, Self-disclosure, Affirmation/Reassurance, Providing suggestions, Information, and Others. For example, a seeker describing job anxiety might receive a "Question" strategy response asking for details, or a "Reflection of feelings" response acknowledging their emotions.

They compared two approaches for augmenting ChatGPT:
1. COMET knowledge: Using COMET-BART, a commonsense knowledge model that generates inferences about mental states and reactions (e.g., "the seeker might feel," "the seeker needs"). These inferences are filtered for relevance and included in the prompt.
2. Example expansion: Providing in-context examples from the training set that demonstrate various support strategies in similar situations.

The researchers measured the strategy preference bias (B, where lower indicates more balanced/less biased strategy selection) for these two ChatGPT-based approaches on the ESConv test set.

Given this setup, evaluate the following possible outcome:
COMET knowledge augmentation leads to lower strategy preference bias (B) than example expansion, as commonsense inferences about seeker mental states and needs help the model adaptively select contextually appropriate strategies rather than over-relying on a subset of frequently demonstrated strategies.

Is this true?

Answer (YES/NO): NO